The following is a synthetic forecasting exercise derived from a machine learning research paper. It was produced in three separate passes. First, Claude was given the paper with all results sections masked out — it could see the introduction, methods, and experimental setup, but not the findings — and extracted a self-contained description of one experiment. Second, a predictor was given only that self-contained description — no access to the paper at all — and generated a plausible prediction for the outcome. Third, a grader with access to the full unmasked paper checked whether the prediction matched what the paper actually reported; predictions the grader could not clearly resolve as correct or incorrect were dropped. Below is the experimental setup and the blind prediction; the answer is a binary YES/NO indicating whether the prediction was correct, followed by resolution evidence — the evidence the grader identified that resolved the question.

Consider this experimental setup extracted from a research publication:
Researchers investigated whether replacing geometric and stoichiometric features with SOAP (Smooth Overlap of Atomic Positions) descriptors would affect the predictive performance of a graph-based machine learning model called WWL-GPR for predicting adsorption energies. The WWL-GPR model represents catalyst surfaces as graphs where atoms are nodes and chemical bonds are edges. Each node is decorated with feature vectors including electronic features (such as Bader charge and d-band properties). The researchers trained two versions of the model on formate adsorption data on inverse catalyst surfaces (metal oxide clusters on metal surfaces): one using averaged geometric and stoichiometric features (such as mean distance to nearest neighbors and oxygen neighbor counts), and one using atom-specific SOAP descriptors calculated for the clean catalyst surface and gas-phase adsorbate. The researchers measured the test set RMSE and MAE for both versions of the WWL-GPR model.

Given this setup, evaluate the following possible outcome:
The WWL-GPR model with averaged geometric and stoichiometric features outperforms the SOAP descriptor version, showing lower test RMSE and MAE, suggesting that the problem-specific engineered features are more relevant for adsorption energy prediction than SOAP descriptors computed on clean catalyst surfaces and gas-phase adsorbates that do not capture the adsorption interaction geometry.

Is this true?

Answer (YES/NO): NO